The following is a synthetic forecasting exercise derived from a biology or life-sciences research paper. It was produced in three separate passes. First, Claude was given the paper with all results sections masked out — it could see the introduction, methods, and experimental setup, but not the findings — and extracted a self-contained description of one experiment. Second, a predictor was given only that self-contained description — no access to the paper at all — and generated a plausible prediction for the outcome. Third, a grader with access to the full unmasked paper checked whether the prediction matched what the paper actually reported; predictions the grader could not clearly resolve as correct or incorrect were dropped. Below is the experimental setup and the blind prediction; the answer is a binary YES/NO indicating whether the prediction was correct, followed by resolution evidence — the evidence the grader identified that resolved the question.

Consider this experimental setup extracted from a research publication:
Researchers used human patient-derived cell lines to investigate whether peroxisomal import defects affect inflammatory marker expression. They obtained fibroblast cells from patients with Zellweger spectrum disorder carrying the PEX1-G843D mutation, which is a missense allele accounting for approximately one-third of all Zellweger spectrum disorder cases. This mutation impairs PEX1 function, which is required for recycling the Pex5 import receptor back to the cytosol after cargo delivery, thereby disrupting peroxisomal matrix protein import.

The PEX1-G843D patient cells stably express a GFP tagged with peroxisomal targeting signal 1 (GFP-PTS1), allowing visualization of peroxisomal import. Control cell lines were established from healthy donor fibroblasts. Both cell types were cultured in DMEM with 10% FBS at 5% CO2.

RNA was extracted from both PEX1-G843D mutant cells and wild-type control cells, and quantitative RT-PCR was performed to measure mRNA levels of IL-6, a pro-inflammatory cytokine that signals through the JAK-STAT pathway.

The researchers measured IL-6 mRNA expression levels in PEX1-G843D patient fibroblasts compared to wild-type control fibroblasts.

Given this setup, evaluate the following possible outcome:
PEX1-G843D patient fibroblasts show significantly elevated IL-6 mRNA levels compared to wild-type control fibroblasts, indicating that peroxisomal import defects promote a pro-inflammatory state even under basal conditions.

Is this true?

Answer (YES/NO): YES